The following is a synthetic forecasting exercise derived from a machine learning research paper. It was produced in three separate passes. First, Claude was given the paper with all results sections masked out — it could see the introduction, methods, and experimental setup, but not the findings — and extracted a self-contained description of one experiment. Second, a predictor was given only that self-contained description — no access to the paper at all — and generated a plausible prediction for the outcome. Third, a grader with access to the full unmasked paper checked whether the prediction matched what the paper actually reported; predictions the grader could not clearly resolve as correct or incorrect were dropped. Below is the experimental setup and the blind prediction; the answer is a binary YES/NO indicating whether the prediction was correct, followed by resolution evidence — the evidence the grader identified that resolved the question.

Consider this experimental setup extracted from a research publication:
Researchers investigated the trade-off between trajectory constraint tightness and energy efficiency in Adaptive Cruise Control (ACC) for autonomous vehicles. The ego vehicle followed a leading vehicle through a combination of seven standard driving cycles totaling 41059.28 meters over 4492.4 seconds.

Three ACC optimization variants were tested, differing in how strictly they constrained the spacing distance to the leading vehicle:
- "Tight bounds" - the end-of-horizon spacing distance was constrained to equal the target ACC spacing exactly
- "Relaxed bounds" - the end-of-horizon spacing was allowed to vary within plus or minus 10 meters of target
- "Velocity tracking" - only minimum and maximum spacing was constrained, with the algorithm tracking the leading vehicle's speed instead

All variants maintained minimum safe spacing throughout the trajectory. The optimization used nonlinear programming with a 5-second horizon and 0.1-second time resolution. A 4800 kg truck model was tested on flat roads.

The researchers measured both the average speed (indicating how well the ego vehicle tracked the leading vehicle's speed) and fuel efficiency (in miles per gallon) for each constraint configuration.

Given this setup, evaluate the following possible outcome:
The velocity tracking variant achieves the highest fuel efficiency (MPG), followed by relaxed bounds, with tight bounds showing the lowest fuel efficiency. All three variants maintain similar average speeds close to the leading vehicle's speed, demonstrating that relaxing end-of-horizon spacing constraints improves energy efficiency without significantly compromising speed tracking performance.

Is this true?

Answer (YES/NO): NO